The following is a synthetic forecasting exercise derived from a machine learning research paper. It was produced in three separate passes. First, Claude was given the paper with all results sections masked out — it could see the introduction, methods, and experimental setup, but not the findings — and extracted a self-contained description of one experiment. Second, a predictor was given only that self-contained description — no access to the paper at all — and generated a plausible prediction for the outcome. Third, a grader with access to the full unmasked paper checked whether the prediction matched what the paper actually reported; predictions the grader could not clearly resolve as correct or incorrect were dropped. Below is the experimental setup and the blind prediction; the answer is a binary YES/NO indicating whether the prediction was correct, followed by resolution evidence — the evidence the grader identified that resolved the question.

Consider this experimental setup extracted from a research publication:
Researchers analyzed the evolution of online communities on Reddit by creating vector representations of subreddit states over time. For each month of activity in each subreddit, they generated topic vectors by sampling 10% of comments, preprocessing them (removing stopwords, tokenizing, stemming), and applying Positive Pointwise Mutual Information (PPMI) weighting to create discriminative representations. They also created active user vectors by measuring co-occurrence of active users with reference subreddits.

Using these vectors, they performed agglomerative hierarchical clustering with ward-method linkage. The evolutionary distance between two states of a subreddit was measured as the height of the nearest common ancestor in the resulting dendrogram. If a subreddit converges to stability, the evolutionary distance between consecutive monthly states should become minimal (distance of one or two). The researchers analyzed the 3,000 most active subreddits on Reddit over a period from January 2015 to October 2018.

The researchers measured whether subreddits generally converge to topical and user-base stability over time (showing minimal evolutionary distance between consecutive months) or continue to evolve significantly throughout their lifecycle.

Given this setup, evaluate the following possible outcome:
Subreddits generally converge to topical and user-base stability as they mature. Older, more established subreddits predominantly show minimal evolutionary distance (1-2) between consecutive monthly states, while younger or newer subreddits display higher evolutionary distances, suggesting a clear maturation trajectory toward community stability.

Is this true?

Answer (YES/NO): NO